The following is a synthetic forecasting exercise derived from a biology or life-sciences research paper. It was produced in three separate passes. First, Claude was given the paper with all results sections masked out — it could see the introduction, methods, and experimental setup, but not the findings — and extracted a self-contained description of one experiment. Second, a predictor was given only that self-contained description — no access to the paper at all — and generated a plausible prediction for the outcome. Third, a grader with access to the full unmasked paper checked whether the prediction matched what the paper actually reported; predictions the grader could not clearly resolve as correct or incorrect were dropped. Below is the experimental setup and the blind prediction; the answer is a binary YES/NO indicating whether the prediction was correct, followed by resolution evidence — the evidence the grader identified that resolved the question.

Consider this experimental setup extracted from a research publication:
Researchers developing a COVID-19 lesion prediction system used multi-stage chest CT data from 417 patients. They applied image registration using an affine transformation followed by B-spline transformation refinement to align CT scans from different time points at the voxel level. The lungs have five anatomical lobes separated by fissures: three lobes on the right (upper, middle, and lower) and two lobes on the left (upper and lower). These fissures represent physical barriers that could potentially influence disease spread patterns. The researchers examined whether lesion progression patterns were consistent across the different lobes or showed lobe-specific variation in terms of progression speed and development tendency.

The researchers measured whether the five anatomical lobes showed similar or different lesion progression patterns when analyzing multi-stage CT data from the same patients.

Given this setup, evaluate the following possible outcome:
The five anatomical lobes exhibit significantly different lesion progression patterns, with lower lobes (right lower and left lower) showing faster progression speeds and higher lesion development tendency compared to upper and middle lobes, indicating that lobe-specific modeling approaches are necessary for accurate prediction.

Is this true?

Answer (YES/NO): NO